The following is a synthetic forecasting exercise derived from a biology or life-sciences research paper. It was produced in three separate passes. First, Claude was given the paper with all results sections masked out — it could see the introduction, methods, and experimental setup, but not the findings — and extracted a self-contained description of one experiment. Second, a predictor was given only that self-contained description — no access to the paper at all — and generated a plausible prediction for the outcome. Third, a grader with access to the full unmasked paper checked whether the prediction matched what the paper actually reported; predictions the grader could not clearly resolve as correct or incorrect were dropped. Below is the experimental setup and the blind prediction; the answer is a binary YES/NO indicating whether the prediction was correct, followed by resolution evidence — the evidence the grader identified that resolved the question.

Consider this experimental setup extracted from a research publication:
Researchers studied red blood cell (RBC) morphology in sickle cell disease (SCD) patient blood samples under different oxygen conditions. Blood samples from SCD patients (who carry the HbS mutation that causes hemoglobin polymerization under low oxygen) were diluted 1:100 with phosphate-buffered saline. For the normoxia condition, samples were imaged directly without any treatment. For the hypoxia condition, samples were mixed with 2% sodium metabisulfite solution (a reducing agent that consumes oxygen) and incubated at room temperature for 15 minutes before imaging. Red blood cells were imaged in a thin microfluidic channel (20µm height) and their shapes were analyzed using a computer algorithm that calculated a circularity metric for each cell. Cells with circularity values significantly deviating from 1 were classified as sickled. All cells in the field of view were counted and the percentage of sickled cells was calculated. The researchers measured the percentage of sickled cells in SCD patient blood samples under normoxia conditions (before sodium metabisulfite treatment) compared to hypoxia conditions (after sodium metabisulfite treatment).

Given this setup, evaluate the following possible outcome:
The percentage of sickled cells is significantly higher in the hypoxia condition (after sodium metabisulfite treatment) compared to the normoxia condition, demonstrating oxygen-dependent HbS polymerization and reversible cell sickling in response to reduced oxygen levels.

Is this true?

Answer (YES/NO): YES